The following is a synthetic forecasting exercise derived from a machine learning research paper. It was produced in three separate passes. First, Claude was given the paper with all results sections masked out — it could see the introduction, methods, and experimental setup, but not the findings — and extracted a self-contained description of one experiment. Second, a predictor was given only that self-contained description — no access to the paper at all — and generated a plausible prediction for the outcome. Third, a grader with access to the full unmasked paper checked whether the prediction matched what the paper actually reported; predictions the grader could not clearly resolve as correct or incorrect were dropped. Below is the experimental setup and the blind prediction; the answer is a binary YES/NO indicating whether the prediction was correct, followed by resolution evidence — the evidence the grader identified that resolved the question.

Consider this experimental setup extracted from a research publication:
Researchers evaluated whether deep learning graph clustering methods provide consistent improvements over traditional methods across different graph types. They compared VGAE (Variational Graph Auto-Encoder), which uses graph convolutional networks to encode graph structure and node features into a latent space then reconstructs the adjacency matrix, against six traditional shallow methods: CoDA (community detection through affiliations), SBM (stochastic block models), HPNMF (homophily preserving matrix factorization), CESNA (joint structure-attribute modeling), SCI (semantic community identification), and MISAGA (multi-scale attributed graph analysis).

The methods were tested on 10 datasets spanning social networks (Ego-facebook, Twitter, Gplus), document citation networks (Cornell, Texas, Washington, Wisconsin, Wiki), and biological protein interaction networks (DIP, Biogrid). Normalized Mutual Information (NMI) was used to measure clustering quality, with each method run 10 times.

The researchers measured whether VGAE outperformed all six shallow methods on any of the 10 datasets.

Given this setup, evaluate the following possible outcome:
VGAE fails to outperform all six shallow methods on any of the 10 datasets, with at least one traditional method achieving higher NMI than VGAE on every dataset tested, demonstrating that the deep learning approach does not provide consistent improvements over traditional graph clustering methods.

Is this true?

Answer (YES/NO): YES